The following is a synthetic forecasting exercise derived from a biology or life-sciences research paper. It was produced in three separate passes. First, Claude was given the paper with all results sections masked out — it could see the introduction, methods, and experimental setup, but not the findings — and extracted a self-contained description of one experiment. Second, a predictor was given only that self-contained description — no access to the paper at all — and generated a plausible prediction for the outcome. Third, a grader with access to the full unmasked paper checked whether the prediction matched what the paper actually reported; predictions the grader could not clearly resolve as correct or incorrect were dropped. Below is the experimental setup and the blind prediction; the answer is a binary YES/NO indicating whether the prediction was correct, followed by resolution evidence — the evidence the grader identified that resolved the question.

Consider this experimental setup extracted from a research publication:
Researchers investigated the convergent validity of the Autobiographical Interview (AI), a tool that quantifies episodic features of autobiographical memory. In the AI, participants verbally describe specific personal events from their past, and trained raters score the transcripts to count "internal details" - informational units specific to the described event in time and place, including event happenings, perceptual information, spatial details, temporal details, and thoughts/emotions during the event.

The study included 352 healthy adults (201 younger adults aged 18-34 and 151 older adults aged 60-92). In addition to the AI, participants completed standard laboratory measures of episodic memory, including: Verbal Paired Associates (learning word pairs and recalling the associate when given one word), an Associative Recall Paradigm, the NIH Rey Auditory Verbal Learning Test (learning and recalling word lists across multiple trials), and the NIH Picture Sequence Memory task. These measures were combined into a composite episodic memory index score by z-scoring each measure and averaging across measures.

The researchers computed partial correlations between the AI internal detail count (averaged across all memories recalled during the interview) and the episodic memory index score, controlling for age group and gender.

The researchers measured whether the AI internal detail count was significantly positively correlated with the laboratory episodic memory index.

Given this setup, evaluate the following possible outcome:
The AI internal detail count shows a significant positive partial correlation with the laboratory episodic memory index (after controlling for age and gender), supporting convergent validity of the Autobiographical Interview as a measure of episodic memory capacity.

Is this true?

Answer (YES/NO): YES